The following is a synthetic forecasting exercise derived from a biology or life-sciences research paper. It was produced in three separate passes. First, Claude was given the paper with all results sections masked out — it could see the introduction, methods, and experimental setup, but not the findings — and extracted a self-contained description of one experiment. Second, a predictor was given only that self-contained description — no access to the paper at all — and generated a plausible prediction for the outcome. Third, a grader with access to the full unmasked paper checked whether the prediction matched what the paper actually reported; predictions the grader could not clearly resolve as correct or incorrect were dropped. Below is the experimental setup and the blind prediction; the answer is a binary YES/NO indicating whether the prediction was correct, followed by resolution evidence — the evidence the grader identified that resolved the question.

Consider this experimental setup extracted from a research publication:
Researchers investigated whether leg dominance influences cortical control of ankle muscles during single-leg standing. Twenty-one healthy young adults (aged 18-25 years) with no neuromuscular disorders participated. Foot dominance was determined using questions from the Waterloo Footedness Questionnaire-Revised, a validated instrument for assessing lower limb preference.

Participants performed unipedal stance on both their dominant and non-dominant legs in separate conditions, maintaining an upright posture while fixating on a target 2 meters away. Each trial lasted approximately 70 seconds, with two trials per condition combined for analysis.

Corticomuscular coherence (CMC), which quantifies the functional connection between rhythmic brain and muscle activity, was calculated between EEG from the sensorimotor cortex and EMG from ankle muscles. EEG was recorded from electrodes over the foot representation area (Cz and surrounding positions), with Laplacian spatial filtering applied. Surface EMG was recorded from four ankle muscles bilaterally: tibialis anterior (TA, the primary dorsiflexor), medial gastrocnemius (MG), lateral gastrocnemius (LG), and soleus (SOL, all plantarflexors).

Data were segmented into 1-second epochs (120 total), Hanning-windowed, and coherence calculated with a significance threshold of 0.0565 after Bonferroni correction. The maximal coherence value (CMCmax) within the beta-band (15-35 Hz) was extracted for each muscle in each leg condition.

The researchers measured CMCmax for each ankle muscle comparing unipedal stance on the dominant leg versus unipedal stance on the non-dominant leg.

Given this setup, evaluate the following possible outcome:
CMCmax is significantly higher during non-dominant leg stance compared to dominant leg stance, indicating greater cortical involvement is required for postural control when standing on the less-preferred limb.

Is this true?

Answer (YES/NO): NO